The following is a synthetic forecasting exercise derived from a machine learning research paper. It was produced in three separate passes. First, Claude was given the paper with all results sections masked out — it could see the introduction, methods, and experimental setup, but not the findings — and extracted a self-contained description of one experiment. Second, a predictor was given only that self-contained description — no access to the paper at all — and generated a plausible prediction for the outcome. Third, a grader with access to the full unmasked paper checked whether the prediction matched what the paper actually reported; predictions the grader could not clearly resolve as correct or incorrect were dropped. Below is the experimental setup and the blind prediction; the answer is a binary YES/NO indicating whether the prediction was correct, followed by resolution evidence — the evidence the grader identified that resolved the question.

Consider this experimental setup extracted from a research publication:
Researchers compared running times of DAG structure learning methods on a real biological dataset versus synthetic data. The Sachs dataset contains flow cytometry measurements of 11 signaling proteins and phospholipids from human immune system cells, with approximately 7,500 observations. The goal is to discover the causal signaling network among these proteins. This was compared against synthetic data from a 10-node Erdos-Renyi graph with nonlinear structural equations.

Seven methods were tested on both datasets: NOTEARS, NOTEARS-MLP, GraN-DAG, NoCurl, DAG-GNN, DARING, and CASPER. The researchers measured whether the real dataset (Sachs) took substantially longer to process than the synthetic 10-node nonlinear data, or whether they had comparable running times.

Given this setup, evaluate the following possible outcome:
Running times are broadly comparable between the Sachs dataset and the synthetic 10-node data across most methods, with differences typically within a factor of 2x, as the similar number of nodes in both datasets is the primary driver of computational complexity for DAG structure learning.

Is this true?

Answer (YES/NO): YES